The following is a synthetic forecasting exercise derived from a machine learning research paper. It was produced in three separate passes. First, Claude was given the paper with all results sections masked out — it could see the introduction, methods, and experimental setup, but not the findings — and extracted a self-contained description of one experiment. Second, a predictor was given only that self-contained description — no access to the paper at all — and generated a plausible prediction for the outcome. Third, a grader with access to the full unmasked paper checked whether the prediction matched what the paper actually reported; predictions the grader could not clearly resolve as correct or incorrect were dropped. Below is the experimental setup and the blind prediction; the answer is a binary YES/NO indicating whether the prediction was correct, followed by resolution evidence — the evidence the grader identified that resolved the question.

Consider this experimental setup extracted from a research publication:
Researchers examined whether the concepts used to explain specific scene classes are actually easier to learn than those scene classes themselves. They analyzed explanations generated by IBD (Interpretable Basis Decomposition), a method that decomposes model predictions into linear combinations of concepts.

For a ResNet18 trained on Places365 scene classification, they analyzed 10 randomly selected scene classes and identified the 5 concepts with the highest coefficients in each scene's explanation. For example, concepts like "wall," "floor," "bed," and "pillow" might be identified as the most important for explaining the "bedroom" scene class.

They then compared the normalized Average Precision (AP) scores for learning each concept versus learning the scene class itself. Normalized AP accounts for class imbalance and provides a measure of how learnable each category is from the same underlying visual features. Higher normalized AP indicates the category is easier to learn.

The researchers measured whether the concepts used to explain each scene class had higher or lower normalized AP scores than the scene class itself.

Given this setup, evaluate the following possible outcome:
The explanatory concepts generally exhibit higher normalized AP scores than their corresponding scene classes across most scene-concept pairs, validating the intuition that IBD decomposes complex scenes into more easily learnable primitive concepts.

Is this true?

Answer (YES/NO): NO